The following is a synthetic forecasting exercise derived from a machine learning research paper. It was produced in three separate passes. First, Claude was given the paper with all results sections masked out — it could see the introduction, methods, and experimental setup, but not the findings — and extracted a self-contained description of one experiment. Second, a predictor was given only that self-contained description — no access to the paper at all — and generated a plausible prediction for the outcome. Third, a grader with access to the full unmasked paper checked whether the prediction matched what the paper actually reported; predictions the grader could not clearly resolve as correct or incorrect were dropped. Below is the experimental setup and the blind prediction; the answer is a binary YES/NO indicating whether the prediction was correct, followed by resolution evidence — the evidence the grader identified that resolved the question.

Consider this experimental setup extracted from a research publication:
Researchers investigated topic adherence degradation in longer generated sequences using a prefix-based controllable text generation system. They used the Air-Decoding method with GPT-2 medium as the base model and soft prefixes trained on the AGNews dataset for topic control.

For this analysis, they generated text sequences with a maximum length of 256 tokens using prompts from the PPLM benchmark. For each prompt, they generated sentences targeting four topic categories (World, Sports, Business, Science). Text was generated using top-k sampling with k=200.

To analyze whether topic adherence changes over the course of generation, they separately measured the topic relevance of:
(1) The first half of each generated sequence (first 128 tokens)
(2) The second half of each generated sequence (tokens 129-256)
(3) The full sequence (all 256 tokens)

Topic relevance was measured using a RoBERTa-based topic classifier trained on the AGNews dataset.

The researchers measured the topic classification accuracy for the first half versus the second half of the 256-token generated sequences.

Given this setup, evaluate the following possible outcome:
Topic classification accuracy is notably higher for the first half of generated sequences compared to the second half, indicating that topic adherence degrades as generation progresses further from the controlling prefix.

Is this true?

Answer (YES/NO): YES